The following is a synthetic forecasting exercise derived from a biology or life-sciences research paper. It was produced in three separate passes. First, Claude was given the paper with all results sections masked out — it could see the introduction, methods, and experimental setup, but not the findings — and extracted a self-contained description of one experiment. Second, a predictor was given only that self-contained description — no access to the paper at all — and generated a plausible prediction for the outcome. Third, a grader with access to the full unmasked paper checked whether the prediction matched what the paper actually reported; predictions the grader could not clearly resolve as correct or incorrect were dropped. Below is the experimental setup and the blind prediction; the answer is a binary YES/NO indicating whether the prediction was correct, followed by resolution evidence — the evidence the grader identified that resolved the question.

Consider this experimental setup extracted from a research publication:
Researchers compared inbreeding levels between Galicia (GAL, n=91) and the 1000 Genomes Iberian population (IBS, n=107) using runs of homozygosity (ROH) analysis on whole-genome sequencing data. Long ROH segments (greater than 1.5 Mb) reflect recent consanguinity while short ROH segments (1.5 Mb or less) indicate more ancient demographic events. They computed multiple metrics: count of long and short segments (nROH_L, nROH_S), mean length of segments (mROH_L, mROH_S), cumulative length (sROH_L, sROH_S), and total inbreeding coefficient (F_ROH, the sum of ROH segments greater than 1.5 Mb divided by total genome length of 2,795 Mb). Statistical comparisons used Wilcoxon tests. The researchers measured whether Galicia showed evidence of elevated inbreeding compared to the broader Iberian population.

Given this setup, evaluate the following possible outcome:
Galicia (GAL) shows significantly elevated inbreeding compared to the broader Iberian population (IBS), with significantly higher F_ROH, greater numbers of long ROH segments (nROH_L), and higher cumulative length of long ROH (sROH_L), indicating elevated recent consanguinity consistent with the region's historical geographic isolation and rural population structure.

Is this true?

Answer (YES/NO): NO